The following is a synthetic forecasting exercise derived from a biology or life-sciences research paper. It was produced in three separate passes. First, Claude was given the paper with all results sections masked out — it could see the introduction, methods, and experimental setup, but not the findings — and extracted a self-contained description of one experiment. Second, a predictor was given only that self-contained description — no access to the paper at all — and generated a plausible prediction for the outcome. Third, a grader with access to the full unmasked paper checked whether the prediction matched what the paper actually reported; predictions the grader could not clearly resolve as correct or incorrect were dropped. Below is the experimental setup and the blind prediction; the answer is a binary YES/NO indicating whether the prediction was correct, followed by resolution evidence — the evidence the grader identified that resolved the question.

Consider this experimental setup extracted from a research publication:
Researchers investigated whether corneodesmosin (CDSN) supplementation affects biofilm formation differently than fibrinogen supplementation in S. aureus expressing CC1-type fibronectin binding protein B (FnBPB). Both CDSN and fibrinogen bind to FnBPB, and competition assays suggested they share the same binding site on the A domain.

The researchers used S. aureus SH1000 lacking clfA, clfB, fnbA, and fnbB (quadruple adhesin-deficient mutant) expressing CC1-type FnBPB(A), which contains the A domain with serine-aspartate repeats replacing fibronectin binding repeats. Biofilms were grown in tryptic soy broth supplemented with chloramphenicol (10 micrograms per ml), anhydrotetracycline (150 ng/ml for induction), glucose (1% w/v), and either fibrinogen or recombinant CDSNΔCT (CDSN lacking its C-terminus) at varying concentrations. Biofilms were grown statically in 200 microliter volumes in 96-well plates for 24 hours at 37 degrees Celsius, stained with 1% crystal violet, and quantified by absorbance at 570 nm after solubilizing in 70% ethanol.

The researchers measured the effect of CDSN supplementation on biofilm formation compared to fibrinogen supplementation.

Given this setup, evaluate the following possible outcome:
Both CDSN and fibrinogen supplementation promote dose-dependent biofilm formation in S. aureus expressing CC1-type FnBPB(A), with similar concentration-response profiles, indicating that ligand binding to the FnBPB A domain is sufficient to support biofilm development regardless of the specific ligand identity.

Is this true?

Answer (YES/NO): NO